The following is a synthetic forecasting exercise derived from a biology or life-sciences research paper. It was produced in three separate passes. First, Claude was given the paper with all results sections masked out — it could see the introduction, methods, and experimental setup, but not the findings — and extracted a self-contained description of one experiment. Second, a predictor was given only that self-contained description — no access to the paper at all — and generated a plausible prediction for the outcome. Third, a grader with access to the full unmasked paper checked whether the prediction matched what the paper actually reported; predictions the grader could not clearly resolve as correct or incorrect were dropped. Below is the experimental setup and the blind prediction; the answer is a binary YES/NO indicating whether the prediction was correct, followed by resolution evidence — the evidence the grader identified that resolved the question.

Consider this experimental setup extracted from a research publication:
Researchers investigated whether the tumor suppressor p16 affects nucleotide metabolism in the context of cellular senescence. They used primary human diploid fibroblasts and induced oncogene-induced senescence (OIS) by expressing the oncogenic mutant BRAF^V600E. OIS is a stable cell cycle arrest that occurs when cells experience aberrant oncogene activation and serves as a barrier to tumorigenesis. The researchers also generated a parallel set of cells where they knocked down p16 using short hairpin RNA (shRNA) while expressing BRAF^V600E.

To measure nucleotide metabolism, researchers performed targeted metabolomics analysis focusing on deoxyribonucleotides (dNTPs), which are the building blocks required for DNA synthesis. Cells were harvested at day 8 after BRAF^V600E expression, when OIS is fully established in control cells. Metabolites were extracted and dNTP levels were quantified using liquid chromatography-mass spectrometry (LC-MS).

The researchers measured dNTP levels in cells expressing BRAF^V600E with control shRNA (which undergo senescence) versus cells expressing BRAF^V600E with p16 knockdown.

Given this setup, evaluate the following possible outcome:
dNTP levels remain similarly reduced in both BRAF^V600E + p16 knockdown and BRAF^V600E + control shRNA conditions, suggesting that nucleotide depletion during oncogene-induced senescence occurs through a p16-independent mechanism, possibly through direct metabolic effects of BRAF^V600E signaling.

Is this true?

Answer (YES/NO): NO